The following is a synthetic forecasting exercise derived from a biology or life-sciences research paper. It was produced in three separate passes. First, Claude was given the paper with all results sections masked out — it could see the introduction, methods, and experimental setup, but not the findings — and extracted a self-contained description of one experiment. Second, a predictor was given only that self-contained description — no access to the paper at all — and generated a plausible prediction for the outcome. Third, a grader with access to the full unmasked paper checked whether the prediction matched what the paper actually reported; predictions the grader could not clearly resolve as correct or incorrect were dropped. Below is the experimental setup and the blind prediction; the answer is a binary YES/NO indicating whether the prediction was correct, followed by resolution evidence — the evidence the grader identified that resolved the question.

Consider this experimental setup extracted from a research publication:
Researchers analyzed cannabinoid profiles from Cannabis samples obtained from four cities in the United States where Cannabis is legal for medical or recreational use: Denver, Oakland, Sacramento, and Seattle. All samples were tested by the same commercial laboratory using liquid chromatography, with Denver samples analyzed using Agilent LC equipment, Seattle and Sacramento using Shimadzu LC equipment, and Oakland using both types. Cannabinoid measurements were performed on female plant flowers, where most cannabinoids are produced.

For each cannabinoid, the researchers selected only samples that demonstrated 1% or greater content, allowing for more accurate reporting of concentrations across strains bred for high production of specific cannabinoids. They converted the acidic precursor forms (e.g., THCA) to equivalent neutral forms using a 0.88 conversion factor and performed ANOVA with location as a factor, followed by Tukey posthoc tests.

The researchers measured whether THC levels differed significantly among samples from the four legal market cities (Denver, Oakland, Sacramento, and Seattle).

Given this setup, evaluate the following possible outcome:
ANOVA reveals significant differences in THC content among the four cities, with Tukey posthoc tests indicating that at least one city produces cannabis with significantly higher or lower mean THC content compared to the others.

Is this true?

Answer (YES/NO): YES